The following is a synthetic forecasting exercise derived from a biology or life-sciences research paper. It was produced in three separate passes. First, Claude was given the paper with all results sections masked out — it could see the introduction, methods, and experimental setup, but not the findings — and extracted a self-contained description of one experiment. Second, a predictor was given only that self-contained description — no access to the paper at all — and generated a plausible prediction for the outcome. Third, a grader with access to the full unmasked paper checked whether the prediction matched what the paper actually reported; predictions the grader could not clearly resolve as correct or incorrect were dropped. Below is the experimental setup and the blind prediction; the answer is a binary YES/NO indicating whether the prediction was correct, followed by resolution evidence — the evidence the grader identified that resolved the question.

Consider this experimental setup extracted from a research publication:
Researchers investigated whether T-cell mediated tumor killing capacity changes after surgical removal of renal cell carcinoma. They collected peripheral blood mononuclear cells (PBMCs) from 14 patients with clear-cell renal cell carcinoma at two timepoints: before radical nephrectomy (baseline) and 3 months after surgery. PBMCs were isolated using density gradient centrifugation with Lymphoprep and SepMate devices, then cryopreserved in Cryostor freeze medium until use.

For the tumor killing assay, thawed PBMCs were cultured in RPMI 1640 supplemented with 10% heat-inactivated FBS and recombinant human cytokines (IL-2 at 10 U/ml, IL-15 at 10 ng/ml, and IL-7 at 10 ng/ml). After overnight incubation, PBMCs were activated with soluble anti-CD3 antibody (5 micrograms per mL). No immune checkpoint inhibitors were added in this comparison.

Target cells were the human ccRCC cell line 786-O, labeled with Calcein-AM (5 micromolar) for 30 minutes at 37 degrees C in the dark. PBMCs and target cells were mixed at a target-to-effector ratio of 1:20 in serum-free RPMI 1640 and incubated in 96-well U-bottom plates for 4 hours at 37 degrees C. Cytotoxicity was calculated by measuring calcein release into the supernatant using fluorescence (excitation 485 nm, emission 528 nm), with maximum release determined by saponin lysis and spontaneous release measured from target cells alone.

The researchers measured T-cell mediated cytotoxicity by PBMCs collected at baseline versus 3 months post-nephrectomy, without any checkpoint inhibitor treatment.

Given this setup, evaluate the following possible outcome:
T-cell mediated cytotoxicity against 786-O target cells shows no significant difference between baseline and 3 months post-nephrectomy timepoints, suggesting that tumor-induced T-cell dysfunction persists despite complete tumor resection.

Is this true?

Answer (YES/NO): NO